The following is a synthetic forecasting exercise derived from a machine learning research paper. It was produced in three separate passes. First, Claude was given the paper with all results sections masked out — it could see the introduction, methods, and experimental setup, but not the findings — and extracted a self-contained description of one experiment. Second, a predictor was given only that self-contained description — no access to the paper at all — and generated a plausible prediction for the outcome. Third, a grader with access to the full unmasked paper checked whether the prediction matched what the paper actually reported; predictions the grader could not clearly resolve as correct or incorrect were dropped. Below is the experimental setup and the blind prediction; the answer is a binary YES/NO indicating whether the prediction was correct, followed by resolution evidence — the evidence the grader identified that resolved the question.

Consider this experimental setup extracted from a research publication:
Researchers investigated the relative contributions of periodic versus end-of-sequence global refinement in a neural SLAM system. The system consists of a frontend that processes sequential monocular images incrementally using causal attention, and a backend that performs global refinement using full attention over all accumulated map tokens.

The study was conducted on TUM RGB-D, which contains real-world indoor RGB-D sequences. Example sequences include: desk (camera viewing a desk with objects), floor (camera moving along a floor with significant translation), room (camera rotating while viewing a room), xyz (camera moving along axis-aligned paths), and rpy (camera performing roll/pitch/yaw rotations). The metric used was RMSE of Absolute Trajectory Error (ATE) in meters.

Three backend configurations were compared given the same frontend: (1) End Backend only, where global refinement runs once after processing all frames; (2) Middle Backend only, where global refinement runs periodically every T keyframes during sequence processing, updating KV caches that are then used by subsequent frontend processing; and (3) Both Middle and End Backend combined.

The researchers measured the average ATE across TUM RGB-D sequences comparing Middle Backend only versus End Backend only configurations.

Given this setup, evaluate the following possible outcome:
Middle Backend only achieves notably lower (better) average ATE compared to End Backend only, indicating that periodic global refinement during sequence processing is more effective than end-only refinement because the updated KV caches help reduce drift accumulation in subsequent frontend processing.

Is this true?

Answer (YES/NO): NO